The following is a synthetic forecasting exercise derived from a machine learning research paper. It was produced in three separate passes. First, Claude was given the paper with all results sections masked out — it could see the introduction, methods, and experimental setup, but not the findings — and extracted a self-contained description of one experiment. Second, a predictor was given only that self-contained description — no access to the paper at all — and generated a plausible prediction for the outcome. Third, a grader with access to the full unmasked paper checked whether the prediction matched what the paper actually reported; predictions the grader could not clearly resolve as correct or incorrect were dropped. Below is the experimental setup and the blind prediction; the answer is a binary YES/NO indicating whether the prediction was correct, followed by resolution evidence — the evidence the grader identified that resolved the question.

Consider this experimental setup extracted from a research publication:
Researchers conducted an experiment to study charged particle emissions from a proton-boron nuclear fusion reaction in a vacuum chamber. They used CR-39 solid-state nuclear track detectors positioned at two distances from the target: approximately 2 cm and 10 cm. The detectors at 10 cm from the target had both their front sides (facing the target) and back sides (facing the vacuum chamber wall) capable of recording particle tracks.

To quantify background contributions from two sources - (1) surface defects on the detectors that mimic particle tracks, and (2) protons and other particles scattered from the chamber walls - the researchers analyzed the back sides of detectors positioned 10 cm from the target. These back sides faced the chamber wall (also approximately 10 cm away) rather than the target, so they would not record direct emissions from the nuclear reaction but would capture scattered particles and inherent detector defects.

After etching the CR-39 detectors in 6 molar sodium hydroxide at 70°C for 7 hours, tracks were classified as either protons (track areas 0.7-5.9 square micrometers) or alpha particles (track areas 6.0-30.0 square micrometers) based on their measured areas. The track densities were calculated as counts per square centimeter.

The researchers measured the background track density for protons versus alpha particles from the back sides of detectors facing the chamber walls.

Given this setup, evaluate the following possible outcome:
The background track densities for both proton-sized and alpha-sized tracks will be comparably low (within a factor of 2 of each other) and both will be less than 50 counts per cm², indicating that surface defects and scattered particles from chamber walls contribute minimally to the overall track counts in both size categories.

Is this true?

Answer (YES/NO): NO